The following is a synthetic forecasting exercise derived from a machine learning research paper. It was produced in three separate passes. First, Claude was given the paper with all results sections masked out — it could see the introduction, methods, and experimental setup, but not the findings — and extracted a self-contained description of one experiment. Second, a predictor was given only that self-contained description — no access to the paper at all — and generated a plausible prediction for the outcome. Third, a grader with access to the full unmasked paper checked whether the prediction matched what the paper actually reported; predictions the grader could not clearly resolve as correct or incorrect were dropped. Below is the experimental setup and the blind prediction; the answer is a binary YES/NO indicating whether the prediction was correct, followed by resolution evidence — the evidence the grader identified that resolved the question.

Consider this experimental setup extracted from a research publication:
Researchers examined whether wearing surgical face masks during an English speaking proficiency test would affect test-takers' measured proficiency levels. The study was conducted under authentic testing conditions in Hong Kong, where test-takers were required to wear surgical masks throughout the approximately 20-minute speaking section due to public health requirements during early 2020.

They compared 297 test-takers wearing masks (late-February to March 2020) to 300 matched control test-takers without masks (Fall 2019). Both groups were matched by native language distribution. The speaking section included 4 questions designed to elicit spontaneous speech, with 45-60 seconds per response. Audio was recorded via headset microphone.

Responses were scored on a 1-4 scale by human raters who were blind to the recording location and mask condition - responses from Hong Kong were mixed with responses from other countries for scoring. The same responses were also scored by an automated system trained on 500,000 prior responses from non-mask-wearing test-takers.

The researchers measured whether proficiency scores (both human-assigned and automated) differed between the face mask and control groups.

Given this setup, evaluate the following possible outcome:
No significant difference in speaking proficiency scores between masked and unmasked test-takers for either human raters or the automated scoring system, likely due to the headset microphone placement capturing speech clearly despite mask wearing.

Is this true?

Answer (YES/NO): YES